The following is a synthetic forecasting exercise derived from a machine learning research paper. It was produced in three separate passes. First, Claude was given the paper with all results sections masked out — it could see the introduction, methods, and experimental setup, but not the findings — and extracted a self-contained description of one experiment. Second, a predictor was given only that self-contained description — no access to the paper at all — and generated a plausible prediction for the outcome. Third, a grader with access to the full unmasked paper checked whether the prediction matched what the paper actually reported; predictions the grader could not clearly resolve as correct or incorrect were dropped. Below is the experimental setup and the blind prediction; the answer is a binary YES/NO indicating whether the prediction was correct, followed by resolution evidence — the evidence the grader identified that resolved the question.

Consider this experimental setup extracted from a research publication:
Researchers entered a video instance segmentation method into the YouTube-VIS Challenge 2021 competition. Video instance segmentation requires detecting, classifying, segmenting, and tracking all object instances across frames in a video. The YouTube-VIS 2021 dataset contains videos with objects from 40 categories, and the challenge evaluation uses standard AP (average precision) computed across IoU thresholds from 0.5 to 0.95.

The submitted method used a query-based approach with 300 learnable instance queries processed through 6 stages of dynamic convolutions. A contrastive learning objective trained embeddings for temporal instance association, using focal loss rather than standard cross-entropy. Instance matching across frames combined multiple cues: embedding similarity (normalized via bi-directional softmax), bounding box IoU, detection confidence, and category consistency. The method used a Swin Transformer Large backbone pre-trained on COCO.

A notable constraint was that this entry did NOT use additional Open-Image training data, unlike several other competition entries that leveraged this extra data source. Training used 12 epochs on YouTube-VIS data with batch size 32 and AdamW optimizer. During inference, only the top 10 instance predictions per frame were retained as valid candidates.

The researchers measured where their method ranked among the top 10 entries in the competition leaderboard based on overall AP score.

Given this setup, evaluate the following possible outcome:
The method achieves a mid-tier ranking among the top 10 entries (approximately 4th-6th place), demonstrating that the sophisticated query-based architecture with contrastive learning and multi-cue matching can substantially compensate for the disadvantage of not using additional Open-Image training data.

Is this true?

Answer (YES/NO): NO